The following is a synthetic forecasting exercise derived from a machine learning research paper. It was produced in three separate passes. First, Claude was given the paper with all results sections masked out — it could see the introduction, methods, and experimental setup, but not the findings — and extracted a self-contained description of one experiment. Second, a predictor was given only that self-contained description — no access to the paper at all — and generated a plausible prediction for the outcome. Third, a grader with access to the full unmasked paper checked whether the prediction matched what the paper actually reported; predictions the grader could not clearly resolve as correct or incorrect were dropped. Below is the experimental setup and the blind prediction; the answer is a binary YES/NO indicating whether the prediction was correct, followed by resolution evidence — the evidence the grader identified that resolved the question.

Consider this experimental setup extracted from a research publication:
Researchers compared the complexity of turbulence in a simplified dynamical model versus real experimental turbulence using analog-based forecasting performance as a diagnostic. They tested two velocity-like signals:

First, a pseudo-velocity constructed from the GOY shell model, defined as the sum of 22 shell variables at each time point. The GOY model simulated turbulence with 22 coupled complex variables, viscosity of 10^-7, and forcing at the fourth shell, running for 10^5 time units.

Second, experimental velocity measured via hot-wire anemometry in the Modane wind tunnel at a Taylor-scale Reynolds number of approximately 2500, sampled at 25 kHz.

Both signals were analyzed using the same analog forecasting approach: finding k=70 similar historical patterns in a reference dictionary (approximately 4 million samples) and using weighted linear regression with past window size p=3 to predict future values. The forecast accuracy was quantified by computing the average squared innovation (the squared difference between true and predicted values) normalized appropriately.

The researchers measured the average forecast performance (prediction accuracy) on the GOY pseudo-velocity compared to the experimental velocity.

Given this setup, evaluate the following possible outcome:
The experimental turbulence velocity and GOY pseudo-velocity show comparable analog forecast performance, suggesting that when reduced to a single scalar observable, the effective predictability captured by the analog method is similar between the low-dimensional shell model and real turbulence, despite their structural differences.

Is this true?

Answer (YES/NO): NO